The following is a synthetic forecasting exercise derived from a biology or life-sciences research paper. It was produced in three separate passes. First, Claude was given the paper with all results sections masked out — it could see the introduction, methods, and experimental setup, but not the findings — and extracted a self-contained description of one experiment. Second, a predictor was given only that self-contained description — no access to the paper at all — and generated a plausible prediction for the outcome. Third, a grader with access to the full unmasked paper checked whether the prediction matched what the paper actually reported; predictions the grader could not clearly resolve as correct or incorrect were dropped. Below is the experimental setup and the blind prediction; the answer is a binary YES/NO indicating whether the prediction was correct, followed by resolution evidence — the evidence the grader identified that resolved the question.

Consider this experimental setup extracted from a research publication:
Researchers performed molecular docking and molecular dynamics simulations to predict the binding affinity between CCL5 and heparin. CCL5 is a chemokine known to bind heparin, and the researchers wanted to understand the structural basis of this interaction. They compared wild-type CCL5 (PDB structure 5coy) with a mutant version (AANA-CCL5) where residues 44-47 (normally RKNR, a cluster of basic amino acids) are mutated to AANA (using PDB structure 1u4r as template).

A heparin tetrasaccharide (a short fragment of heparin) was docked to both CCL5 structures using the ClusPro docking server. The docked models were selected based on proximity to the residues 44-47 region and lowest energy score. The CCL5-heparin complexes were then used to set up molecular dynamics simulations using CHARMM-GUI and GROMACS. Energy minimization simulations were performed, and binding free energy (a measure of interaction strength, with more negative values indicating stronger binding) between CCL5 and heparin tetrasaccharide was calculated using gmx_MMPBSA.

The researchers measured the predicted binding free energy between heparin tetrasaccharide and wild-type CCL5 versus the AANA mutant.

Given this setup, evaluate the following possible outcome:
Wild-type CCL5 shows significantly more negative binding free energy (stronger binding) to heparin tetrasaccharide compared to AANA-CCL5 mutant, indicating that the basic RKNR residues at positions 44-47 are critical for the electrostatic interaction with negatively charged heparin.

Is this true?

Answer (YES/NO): YES